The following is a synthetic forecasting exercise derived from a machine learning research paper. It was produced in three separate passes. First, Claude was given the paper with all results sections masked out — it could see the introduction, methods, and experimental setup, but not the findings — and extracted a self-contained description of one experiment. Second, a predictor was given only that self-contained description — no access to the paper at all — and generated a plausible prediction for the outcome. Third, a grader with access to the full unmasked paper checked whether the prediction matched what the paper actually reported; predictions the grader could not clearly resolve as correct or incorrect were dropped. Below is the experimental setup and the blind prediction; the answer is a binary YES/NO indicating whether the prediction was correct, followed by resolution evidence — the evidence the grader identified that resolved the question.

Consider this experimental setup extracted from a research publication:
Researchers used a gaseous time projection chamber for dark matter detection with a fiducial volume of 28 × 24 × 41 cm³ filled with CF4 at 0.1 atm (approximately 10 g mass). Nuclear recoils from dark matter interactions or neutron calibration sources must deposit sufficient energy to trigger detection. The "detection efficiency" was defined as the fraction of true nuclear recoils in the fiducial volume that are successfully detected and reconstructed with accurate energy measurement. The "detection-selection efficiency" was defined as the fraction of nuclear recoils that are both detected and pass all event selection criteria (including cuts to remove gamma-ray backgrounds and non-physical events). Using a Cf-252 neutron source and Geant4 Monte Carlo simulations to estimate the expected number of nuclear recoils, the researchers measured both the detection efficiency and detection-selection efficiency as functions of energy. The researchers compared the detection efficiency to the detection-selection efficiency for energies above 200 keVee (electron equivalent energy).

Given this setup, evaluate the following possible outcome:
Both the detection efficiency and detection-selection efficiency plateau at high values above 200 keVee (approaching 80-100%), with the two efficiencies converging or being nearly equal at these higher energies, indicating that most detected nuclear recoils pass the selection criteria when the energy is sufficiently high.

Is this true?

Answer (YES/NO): NO